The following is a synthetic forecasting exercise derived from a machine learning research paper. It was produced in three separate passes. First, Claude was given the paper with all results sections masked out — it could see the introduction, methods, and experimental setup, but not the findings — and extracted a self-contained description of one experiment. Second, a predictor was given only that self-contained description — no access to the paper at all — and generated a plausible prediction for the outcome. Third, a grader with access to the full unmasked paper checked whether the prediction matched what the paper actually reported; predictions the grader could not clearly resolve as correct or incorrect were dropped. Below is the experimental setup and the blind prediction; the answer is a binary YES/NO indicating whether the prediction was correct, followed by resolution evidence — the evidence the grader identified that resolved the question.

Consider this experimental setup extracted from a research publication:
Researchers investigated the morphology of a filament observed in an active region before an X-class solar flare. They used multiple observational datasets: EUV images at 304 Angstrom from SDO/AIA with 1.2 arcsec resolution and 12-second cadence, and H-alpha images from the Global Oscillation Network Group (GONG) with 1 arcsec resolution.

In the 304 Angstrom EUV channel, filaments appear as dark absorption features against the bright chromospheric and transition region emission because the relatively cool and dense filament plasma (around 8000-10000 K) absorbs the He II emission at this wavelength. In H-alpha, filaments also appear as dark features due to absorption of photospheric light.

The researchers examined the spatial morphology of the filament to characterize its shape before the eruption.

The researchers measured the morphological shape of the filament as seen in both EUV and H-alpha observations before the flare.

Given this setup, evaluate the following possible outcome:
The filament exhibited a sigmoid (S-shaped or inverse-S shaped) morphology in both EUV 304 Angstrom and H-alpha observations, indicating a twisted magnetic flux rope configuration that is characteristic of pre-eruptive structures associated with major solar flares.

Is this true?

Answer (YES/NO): NO